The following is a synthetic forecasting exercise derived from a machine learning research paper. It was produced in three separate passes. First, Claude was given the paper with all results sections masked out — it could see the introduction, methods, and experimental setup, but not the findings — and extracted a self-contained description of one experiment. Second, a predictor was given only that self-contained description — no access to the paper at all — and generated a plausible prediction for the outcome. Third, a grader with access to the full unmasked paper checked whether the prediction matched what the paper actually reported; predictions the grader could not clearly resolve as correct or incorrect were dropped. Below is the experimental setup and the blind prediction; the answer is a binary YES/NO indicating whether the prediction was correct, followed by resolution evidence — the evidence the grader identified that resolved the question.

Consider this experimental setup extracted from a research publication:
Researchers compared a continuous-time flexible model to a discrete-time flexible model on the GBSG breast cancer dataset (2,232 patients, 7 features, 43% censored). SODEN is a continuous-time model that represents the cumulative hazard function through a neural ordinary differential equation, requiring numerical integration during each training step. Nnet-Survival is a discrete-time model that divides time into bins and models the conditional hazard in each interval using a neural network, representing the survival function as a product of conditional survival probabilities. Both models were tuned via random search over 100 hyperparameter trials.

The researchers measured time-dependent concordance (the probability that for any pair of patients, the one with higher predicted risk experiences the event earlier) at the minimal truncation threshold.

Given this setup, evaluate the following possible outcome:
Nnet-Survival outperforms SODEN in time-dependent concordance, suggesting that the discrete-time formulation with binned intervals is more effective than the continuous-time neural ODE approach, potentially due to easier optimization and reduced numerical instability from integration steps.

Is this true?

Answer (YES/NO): NO